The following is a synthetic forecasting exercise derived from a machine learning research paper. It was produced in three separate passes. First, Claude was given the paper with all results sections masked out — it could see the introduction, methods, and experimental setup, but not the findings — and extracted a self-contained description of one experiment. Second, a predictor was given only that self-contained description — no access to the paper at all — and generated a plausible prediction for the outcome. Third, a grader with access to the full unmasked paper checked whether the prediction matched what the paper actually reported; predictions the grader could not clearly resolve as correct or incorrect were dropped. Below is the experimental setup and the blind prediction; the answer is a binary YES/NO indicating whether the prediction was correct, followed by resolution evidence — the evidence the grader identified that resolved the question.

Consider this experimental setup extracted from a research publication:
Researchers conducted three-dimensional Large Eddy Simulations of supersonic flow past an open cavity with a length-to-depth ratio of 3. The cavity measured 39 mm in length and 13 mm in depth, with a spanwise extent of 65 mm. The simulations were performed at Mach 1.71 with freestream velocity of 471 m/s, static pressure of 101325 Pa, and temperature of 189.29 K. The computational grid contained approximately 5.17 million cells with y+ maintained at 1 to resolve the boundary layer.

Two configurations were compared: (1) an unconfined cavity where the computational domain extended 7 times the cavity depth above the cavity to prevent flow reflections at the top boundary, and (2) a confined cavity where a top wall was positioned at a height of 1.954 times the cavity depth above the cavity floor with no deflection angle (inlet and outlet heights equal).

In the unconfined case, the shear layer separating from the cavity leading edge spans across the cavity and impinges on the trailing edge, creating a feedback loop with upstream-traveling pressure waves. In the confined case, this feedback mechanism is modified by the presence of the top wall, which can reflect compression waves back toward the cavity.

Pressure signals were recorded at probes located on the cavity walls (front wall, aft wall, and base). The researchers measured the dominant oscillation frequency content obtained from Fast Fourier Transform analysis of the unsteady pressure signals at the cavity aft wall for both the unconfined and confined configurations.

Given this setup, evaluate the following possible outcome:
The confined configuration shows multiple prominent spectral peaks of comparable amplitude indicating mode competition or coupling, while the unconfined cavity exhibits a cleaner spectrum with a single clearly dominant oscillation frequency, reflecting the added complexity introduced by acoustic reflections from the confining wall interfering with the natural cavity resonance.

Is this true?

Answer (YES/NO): NO